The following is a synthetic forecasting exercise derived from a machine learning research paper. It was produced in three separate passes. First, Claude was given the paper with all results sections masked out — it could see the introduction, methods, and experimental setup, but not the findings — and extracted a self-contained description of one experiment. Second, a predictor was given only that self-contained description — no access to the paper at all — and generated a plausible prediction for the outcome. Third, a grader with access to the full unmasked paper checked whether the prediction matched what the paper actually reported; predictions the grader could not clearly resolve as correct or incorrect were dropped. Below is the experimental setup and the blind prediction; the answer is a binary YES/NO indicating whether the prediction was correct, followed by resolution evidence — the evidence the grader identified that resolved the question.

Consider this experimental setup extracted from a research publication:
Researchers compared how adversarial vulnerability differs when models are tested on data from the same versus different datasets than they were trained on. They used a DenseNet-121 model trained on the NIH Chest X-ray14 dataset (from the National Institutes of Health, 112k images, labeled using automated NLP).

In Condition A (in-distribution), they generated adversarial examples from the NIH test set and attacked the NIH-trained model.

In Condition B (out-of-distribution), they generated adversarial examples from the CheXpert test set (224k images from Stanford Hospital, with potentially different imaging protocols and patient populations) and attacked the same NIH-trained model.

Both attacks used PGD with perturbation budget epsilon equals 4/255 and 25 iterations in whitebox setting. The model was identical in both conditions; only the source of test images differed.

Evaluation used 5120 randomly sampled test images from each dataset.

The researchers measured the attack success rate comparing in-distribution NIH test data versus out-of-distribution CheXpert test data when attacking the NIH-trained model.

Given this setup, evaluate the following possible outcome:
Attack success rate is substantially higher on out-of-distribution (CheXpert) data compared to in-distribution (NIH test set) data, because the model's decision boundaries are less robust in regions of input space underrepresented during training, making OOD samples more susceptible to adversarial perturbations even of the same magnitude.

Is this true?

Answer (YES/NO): NO